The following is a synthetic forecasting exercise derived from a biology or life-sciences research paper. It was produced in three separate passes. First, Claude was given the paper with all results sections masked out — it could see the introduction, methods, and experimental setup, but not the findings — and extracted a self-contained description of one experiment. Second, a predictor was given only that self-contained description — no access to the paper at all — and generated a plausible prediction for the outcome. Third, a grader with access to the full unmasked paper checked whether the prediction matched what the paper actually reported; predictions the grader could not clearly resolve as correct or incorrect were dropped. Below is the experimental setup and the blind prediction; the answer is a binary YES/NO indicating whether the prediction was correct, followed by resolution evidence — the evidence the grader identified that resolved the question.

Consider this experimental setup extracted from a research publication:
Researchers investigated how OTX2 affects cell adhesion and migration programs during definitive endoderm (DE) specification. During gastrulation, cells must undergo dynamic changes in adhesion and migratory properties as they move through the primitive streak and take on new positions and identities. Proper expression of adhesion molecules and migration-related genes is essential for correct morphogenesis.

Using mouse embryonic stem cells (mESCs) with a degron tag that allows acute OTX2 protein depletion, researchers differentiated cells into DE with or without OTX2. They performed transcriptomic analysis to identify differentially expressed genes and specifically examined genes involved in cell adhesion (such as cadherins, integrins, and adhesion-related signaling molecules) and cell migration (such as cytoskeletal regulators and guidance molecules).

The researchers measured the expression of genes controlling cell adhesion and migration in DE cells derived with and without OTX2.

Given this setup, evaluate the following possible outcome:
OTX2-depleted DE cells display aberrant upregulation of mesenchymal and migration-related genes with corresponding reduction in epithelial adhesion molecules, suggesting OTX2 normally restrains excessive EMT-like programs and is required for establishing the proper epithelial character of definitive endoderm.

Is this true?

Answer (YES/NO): NO